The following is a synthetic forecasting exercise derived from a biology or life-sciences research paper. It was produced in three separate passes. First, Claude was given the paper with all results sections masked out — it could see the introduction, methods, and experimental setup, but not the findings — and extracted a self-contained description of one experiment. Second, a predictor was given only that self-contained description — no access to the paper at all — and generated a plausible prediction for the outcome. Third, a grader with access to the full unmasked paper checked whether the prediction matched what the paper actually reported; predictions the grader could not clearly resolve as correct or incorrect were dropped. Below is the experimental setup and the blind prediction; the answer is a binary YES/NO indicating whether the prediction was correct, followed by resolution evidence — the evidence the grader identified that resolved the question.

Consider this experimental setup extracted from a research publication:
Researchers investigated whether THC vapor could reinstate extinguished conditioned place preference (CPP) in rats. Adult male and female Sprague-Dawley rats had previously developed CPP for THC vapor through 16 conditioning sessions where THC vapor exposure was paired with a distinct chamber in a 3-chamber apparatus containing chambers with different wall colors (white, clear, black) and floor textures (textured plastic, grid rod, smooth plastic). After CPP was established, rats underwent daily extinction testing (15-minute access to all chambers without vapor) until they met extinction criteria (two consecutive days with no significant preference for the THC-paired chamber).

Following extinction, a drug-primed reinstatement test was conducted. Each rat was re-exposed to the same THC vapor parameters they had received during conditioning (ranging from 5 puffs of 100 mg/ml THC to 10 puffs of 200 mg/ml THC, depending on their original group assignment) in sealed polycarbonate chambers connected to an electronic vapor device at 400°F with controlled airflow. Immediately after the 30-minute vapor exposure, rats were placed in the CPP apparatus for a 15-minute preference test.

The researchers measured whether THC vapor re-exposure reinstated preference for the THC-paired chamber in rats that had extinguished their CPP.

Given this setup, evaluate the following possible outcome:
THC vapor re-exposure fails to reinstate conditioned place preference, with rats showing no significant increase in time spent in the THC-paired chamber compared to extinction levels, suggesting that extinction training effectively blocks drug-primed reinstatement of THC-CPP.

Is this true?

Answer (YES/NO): YES